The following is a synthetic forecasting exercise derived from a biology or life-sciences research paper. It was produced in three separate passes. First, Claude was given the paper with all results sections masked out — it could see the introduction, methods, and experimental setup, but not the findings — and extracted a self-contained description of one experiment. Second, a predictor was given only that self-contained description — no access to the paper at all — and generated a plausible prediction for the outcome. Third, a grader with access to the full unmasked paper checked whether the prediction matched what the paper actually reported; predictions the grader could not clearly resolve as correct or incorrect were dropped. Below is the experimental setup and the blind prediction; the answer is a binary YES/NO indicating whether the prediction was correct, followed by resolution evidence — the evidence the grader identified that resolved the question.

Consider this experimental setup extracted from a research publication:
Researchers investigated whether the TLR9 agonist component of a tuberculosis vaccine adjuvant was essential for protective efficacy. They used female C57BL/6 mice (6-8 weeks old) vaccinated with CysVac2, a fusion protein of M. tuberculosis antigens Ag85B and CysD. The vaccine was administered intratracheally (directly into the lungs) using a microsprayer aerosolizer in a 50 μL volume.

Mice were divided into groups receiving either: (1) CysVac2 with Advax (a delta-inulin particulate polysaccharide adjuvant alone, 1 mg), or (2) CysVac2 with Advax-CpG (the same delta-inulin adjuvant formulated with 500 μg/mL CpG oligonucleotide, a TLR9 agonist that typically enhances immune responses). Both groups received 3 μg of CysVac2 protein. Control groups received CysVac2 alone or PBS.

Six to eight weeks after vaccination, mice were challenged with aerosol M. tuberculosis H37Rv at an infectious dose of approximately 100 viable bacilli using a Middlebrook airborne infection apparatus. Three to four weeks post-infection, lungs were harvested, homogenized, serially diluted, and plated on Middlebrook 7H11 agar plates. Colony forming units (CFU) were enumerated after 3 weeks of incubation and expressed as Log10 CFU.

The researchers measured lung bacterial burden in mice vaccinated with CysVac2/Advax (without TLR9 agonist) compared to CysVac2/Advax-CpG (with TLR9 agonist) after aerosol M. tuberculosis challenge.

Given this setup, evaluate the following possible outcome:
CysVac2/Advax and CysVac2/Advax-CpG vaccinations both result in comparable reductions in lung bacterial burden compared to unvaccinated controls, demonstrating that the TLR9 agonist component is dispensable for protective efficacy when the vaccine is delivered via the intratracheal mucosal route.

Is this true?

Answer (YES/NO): YES